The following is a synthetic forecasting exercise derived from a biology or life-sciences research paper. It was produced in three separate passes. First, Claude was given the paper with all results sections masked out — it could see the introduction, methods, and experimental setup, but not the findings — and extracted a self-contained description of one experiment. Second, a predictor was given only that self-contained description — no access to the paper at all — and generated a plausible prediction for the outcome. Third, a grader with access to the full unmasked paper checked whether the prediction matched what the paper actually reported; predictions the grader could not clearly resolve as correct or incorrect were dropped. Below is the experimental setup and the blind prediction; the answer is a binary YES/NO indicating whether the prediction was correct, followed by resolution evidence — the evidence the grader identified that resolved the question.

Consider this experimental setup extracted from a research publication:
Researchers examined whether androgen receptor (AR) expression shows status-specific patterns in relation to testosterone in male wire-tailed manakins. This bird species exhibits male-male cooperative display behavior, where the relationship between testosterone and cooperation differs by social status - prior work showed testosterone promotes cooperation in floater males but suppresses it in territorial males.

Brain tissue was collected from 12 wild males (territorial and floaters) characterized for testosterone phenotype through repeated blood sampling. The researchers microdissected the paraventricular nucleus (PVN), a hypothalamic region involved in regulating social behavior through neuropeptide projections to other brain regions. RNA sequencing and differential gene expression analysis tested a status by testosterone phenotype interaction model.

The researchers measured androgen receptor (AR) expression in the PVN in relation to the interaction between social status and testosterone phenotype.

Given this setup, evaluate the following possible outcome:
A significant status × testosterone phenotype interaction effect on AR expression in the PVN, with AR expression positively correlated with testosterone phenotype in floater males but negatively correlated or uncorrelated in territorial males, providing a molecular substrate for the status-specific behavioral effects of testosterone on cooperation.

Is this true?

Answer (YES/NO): YES